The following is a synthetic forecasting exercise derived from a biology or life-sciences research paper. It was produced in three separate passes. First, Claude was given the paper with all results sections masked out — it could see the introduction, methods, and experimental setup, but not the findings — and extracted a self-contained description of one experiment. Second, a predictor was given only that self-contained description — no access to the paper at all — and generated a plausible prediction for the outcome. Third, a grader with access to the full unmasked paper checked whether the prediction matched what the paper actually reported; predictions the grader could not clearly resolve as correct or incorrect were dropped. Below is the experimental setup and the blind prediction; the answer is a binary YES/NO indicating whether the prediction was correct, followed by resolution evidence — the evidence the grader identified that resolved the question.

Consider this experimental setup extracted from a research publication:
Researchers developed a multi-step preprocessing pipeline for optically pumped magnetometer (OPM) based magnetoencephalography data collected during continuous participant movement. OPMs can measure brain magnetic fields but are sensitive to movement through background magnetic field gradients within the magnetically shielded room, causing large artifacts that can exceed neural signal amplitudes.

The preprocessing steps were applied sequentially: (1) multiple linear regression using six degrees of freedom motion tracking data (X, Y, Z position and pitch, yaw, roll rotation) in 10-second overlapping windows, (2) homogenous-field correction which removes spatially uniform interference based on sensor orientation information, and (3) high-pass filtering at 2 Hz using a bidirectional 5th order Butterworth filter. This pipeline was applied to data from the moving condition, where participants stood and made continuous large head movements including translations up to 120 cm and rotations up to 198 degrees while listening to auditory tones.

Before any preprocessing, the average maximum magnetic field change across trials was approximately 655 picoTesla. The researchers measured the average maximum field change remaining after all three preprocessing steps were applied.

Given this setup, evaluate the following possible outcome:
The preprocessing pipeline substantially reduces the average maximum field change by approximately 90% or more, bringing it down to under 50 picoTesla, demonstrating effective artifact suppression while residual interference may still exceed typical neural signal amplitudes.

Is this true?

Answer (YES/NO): YES